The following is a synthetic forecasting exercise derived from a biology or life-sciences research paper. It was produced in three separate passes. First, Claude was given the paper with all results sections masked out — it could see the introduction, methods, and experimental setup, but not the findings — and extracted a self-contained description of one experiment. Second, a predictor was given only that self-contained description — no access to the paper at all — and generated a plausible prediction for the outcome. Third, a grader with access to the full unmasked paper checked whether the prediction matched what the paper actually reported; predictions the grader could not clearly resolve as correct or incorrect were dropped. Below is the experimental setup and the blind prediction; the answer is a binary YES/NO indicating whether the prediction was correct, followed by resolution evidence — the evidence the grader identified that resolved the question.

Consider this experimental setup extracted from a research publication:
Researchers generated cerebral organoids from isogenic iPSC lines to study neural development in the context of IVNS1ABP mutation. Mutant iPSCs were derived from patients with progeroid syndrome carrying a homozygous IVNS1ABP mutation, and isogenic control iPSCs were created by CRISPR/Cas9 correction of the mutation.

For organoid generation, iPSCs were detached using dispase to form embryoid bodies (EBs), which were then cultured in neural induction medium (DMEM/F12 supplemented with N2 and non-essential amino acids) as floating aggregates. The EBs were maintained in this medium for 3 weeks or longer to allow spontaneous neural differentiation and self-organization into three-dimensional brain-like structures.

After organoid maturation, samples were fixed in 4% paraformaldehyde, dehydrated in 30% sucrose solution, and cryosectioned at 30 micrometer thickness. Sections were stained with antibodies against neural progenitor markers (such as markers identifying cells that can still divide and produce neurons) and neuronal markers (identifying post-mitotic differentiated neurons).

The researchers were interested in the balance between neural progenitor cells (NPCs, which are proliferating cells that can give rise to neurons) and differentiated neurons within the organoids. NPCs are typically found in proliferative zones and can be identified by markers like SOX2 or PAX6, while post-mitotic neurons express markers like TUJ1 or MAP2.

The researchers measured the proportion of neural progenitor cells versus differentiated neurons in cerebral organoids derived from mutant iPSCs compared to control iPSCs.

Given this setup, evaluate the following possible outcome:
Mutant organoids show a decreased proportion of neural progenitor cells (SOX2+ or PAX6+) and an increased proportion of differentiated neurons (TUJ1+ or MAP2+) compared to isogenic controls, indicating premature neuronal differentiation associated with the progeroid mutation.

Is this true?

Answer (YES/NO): YES